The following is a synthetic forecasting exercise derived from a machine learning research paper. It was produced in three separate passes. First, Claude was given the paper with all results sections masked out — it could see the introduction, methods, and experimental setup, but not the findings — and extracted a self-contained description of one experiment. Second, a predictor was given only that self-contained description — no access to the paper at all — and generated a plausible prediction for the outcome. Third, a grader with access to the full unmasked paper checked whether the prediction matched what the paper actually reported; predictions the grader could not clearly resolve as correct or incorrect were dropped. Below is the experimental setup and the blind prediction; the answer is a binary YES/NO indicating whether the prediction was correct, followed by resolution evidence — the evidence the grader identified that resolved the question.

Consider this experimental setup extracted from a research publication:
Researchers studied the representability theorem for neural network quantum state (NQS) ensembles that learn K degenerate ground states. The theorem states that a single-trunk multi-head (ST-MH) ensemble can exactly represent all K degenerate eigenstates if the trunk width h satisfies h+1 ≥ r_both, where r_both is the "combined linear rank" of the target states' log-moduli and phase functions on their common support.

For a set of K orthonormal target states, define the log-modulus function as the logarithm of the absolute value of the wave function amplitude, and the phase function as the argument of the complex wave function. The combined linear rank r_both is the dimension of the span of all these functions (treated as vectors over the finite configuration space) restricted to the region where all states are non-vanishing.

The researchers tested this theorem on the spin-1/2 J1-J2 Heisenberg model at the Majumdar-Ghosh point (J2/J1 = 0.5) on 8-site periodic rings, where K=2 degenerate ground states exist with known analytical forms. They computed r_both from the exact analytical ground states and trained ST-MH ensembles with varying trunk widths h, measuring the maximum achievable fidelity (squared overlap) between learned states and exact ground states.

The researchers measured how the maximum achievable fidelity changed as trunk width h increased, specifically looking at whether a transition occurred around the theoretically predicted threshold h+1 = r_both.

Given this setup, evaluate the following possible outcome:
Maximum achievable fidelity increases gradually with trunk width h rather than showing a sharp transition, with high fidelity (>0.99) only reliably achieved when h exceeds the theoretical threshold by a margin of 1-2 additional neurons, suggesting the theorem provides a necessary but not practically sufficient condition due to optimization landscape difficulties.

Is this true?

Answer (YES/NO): NO